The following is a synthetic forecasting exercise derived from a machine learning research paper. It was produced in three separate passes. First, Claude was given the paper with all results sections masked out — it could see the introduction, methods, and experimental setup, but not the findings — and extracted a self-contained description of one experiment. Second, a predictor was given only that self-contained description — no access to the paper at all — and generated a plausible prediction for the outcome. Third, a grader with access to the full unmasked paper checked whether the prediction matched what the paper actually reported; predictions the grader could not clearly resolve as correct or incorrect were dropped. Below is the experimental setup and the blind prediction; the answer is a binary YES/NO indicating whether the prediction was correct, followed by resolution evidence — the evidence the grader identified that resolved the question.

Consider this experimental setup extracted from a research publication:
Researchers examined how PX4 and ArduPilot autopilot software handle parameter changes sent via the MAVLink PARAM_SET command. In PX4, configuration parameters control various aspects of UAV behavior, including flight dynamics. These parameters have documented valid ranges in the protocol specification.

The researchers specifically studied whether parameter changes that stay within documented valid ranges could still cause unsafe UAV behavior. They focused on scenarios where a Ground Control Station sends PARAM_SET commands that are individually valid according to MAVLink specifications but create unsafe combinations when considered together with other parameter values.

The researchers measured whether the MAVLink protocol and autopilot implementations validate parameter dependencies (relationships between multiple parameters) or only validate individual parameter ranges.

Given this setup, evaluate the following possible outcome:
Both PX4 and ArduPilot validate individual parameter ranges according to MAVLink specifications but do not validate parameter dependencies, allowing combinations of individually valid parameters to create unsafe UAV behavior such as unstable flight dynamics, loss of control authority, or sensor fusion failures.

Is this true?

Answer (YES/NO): NO